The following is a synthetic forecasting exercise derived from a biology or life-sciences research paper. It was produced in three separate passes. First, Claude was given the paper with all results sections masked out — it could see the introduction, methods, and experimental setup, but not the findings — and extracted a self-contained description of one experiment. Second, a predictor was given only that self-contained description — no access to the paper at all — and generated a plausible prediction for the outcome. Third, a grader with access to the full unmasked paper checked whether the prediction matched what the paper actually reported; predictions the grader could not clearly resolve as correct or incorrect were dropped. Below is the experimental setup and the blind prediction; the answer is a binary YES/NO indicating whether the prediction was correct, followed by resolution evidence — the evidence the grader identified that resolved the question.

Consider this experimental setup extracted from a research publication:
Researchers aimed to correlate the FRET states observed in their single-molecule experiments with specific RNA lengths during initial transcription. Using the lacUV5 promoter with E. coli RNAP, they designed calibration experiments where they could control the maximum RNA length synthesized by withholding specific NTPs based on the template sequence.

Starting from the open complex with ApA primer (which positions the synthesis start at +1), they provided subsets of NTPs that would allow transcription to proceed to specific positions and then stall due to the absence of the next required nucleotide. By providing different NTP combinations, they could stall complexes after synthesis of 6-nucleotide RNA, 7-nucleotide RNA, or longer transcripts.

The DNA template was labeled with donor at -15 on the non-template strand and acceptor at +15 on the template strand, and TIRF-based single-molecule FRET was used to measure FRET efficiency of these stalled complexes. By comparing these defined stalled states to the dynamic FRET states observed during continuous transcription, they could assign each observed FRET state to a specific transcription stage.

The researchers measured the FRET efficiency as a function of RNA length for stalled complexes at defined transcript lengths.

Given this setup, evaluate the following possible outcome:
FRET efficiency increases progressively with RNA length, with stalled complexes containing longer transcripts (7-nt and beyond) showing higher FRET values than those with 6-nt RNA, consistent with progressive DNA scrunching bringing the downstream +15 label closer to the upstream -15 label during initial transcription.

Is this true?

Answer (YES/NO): NO